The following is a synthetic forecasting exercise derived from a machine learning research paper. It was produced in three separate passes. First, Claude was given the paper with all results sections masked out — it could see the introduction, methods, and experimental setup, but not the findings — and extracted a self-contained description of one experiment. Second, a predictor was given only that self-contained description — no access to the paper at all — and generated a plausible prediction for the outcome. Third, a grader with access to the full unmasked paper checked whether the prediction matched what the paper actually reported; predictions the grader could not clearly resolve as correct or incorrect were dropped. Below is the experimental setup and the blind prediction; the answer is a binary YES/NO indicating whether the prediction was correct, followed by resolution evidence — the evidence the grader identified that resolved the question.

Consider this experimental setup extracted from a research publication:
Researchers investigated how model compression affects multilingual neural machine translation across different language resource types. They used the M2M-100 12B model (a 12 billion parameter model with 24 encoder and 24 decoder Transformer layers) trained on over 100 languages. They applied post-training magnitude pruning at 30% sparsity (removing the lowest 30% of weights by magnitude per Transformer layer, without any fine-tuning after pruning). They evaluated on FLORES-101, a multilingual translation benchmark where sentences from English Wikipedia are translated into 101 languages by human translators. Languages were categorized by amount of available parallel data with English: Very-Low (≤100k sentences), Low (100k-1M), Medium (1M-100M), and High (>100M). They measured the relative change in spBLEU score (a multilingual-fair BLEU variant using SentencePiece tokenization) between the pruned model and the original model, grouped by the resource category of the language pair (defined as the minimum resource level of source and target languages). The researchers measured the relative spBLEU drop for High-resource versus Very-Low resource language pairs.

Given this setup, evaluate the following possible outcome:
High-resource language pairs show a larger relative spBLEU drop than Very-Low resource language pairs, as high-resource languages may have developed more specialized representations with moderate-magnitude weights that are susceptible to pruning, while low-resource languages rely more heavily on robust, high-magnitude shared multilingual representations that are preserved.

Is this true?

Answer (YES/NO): NO